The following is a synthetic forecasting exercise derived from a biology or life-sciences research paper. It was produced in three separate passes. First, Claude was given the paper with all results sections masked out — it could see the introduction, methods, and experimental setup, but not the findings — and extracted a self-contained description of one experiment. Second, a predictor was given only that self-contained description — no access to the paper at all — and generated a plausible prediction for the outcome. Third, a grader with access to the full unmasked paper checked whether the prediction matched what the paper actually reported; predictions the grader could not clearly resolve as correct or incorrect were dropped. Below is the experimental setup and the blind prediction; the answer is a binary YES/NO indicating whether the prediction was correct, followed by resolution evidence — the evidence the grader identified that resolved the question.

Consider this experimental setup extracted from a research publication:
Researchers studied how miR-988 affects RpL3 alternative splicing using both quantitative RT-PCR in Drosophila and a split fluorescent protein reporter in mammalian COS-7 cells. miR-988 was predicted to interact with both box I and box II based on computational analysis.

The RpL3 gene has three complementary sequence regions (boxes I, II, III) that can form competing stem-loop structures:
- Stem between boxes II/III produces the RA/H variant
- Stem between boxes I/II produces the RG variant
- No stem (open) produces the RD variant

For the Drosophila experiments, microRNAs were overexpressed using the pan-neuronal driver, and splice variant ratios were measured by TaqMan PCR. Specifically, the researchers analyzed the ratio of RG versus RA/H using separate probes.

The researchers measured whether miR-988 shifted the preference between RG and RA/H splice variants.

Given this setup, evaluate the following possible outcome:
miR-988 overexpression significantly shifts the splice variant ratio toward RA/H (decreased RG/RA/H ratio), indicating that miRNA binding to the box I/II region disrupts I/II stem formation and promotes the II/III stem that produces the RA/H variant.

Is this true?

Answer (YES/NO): NO